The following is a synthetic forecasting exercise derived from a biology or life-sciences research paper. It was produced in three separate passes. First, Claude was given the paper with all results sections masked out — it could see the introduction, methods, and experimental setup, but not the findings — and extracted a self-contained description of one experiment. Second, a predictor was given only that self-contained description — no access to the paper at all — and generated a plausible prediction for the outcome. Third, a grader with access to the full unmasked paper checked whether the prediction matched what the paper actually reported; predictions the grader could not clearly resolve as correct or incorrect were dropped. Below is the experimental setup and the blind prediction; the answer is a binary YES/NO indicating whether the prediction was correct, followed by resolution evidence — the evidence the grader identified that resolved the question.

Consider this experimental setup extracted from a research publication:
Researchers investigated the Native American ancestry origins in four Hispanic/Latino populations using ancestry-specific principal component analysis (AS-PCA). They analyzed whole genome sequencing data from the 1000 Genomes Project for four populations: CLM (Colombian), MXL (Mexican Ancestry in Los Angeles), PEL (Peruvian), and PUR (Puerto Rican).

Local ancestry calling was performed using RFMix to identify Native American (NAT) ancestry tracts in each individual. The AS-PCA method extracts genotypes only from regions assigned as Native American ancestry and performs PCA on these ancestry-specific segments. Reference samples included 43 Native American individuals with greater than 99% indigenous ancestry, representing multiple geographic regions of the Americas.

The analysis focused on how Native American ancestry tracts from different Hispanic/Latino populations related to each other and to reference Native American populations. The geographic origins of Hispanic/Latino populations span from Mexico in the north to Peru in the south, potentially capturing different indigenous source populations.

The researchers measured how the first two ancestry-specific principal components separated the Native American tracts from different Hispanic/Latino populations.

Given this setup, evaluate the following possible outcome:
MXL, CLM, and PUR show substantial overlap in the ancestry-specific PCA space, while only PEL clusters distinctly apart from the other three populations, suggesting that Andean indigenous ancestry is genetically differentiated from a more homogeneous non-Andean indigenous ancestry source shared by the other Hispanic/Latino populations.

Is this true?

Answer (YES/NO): NO